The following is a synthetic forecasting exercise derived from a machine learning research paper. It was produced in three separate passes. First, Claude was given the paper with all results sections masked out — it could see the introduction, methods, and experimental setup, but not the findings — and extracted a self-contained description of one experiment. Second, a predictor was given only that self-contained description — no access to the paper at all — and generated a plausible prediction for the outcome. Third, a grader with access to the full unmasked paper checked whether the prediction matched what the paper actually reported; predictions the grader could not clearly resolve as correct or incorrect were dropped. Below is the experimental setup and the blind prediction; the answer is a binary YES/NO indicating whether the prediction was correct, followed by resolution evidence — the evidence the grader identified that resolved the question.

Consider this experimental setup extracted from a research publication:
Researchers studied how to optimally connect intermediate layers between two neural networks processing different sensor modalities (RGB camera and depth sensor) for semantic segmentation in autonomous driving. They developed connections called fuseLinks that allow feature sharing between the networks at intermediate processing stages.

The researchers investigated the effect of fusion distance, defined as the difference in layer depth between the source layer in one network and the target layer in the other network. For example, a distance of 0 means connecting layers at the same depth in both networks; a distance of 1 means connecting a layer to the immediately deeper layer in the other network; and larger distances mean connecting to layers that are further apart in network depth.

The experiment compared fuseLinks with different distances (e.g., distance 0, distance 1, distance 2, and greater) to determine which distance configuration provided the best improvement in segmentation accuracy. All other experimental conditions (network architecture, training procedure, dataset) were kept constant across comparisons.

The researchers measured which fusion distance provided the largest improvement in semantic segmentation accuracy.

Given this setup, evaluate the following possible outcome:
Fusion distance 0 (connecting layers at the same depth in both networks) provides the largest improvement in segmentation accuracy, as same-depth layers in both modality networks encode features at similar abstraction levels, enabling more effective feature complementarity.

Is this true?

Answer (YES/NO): NO